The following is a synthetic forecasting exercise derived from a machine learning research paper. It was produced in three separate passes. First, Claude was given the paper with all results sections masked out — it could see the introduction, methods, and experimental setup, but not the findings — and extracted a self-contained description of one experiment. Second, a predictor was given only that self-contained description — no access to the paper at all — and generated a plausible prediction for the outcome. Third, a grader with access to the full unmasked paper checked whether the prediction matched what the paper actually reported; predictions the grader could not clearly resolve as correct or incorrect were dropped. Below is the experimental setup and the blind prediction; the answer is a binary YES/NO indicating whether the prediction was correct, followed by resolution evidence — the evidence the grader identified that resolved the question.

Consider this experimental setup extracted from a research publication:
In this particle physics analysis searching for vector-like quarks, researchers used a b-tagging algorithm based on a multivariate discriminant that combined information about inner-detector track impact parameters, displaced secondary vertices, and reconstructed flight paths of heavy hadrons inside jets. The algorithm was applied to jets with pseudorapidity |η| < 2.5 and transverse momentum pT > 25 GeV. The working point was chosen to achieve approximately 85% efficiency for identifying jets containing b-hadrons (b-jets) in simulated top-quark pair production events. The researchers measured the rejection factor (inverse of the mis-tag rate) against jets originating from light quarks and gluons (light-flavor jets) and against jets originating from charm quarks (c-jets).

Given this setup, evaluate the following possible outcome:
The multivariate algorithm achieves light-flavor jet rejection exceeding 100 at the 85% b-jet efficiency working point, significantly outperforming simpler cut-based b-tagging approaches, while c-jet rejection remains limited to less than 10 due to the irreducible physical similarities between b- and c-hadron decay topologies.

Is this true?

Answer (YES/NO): NO